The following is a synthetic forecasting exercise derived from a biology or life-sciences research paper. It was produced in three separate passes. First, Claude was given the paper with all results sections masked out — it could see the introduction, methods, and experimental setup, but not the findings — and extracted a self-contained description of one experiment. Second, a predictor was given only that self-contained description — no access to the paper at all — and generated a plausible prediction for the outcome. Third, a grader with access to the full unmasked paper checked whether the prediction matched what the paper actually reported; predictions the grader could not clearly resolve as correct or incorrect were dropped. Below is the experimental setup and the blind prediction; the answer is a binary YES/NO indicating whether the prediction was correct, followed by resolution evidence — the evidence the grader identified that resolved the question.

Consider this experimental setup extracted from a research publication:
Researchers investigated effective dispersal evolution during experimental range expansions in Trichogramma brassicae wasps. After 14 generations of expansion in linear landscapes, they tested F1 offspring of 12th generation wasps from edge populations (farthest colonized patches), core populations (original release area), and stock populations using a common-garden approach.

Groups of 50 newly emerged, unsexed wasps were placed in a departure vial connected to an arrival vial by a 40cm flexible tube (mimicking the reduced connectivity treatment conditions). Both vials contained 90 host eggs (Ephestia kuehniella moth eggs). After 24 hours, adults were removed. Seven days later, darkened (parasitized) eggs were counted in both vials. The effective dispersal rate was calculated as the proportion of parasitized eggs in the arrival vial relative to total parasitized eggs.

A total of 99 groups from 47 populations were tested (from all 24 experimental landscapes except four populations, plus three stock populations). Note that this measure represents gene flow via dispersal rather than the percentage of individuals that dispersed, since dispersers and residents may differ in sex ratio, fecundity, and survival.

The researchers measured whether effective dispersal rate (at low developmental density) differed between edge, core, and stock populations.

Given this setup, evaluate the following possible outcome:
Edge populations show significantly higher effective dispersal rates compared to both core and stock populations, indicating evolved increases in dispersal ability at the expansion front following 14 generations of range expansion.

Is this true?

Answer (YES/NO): NO